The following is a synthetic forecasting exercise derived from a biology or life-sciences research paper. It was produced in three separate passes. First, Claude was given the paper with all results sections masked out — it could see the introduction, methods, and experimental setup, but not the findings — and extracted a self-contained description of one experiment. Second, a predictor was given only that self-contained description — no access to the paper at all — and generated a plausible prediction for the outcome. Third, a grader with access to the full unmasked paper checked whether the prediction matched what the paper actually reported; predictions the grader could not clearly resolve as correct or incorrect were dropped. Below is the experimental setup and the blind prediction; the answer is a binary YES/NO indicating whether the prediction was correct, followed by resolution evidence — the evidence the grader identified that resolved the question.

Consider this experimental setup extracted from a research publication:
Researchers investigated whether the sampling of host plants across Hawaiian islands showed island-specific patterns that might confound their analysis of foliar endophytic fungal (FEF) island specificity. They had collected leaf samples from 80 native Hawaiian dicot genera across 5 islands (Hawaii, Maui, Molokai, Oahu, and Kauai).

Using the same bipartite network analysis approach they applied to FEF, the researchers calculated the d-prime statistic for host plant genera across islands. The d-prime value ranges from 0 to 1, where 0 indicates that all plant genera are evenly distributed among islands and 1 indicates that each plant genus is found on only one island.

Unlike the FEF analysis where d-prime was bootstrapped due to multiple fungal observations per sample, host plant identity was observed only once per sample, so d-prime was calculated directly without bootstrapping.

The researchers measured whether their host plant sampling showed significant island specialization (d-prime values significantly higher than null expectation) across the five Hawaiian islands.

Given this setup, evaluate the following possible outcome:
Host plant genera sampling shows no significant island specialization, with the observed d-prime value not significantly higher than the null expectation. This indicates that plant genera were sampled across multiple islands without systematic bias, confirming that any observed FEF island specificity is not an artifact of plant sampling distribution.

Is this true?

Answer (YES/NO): NO